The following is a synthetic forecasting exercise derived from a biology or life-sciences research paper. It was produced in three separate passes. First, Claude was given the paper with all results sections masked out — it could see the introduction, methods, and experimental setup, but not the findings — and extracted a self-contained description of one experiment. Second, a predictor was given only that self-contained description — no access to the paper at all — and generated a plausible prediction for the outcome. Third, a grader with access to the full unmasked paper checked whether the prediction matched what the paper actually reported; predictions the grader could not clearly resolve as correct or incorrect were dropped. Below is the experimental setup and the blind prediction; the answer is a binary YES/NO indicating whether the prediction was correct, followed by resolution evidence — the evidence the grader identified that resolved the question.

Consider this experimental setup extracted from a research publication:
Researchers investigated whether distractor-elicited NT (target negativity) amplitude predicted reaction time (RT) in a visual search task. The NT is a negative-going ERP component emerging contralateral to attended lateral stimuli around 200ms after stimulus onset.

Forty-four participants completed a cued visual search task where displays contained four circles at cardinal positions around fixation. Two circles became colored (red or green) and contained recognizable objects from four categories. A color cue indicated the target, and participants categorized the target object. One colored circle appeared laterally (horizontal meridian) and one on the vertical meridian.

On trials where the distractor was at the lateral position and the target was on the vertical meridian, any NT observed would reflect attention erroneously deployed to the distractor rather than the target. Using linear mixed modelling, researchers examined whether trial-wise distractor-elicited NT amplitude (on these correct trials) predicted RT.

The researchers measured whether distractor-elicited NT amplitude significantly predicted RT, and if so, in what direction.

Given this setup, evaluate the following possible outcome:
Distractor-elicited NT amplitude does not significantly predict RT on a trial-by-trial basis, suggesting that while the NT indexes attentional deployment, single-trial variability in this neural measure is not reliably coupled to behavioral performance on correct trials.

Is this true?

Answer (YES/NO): YES